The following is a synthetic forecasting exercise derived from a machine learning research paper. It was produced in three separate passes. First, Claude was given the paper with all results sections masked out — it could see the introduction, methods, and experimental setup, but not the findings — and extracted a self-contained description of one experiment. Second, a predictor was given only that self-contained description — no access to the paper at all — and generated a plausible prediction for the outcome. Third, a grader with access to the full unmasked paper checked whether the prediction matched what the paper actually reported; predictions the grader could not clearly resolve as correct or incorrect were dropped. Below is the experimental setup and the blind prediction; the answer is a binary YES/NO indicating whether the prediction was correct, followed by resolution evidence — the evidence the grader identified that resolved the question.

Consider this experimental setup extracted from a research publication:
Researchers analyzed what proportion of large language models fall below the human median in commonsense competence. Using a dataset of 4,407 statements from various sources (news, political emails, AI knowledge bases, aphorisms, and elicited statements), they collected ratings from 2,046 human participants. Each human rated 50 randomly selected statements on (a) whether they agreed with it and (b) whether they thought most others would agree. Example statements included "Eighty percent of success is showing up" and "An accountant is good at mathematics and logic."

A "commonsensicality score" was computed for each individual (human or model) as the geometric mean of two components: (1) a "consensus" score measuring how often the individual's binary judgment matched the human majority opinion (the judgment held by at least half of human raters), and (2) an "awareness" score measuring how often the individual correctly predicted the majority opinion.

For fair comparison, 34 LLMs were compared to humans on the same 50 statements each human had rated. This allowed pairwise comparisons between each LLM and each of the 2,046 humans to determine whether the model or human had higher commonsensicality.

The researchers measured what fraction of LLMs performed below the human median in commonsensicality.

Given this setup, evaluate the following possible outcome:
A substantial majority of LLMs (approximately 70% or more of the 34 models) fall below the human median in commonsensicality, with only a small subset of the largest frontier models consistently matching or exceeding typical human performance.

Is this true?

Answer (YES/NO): NO